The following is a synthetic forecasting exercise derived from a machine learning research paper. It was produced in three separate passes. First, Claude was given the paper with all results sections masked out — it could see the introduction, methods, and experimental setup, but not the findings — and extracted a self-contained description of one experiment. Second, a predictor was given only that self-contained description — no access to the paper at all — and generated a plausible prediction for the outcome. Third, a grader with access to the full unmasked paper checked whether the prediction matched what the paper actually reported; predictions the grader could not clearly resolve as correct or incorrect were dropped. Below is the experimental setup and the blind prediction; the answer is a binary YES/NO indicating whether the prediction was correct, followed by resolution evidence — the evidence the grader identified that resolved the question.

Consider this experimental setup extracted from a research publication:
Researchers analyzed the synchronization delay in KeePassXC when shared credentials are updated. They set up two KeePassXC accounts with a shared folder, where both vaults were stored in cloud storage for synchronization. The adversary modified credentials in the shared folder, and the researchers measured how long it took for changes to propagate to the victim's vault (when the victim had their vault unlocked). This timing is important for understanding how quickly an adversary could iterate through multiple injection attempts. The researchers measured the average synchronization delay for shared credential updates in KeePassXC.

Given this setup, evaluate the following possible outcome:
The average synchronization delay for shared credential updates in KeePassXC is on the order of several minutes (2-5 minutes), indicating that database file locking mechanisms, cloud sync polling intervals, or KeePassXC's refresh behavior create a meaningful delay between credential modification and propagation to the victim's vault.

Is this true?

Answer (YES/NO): NO